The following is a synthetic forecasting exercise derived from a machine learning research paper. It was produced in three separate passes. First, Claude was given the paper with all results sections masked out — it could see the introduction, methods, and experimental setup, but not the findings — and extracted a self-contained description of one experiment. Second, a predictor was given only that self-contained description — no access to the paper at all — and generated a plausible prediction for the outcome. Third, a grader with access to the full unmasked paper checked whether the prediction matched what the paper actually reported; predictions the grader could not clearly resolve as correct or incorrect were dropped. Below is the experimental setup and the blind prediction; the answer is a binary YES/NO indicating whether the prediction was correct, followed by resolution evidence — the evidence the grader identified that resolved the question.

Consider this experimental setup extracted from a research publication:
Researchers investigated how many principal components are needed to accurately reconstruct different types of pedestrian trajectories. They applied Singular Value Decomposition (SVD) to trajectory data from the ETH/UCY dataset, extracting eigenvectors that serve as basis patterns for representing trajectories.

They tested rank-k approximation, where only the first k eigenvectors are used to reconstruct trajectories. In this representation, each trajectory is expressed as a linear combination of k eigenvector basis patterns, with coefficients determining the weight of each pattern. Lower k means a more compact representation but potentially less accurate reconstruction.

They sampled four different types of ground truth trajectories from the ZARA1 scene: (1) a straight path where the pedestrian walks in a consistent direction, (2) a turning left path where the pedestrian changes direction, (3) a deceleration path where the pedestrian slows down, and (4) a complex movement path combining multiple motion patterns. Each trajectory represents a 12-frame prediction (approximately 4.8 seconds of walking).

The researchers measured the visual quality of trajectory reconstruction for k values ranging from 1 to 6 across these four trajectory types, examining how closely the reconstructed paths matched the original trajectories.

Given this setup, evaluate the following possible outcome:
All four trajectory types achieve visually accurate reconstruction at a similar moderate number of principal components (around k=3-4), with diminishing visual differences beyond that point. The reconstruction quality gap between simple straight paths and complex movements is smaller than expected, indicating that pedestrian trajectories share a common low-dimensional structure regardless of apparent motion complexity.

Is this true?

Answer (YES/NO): NO